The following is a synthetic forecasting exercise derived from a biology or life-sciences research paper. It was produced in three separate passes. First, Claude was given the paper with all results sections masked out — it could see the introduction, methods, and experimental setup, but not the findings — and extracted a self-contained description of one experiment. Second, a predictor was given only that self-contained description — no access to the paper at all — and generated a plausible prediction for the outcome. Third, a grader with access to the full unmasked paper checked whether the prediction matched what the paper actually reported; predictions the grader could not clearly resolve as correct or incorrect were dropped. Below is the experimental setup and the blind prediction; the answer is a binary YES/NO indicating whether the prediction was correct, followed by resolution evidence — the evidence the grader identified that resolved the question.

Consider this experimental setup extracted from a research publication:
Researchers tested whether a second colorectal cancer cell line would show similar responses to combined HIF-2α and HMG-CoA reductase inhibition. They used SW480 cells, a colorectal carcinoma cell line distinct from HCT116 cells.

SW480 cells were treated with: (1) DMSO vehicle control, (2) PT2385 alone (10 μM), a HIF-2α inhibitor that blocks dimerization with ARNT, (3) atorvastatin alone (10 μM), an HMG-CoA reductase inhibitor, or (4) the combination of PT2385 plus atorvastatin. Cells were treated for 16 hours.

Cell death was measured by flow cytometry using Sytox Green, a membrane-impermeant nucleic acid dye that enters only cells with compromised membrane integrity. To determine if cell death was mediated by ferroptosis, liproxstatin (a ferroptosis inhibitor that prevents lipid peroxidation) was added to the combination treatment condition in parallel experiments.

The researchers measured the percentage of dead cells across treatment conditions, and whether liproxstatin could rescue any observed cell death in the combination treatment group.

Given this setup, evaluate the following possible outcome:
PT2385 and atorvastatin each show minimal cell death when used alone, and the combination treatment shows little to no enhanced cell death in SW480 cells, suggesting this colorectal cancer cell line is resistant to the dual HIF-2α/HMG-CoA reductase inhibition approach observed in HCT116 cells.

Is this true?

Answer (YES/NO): NO